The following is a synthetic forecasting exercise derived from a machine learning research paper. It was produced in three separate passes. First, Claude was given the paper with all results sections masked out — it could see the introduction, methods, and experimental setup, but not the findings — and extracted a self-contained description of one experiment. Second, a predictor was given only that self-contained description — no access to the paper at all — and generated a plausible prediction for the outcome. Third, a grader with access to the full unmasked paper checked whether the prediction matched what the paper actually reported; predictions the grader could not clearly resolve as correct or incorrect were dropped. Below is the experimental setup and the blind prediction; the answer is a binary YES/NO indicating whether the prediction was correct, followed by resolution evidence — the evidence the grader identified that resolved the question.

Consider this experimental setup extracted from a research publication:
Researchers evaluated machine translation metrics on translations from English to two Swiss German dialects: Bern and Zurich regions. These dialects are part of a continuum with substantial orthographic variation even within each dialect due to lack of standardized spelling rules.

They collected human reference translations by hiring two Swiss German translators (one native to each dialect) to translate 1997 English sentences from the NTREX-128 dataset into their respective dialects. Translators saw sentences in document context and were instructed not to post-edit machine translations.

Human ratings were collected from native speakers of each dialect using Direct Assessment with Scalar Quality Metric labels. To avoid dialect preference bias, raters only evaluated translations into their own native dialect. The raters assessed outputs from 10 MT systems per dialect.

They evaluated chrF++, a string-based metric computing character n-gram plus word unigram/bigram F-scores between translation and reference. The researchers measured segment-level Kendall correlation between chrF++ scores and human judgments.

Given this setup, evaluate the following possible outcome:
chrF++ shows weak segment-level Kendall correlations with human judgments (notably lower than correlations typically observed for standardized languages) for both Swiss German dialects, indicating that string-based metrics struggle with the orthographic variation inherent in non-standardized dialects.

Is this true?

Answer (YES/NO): YES